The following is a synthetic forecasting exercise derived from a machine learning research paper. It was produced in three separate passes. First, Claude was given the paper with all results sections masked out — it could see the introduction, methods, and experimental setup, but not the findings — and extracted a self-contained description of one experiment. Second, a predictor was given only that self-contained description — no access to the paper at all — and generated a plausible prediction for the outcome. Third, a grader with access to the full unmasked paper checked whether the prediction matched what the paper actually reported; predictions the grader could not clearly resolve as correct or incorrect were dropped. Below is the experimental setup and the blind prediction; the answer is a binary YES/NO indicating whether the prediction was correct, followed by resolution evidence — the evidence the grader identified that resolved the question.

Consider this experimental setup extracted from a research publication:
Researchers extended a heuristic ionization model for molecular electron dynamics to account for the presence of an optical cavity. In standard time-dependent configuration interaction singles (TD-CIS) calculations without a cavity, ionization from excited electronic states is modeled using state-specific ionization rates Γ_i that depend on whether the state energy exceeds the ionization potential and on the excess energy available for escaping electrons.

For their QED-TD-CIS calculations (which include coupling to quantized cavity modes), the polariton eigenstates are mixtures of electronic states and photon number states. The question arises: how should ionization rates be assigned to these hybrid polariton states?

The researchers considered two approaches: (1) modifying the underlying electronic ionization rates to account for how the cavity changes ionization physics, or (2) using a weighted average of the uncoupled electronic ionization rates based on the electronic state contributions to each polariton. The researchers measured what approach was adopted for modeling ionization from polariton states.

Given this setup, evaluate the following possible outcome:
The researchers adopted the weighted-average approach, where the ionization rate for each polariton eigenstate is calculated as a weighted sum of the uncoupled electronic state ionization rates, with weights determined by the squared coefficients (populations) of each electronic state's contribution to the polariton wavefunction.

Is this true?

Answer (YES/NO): YES